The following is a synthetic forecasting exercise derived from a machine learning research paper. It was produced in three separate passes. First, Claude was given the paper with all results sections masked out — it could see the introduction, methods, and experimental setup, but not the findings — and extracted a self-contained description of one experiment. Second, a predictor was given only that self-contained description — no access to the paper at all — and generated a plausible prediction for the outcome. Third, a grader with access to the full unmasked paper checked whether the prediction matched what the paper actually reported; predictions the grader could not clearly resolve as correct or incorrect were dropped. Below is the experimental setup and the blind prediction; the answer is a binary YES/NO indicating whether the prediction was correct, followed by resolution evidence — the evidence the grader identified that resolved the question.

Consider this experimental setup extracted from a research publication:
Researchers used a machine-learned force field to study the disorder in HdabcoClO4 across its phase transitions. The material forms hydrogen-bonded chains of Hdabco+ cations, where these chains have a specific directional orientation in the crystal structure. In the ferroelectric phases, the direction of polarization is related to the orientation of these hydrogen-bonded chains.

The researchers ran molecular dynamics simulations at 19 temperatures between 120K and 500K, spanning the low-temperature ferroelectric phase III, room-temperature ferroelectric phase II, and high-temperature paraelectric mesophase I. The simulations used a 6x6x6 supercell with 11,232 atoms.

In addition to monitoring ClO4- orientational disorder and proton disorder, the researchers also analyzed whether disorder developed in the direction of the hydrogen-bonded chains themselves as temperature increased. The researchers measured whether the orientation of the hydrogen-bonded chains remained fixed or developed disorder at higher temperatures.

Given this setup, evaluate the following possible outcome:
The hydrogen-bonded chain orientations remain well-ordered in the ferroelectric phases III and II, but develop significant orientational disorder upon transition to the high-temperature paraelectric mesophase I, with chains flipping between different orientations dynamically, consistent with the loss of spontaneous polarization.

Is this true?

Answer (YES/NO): NO